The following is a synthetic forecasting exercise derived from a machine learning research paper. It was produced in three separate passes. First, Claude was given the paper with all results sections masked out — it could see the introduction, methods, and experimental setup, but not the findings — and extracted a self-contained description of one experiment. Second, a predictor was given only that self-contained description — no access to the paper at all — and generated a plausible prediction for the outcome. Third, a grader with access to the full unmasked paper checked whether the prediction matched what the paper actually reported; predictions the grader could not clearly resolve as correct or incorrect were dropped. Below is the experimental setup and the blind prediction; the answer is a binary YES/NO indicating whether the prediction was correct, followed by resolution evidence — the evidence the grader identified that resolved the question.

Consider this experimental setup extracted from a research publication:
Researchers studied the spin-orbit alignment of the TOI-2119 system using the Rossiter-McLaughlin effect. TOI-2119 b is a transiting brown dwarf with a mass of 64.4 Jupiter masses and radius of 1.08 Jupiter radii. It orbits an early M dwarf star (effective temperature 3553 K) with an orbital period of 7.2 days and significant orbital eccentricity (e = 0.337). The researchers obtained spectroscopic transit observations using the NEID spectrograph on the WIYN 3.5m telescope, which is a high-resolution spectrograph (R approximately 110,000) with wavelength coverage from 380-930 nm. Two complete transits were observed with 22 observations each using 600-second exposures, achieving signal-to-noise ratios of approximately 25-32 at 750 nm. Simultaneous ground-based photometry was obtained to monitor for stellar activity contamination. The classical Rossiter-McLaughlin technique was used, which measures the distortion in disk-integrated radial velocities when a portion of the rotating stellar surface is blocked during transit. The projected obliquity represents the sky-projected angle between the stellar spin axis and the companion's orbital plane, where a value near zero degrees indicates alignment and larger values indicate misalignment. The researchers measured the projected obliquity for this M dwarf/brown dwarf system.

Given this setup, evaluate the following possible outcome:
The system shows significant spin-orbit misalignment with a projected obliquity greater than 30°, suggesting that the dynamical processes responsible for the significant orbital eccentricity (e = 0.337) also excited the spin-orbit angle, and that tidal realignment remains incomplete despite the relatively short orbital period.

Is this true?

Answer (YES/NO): NO